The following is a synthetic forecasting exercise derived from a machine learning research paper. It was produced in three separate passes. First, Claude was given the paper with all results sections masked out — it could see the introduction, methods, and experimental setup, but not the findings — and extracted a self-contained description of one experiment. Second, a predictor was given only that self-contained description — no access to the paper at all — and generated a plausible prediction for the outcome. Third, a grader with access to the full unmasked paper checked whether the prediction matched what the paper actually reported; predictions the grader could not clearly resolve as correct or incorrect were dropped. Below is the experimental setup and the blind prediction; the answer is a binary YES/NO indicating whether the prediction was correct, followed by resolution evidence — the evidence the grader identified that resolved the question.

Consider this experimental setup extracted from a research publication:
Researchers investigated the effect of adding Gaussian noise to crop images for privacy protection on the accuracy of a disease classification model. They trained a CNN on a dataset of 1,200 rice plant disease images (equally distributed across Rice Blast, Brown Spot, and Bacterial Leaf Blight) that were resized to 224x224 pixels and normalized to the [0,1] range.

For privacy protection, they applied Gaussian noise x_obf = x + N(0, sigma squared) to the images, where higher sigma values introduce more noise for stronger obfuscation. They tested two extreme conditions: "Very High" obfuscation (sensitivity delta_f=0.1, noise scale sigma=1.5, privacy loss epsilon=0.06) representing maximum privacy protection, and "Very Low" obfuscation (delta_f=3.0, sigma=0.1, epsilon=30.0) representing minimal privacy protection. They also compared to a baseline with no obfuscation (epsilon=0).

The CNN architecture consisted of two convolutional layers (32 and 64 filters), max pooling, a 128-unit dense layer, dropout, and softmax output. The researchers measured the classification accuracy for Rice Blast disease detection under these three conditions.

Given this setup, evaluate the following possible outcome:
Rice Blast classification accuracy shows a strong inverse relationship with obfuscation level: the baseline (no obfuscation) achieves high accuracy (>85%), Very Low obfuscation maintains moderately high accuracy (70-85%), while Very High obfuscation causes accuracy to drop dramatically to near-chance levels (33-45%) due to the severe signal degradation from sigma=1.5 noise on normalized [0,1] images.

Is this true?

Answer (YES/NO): NO